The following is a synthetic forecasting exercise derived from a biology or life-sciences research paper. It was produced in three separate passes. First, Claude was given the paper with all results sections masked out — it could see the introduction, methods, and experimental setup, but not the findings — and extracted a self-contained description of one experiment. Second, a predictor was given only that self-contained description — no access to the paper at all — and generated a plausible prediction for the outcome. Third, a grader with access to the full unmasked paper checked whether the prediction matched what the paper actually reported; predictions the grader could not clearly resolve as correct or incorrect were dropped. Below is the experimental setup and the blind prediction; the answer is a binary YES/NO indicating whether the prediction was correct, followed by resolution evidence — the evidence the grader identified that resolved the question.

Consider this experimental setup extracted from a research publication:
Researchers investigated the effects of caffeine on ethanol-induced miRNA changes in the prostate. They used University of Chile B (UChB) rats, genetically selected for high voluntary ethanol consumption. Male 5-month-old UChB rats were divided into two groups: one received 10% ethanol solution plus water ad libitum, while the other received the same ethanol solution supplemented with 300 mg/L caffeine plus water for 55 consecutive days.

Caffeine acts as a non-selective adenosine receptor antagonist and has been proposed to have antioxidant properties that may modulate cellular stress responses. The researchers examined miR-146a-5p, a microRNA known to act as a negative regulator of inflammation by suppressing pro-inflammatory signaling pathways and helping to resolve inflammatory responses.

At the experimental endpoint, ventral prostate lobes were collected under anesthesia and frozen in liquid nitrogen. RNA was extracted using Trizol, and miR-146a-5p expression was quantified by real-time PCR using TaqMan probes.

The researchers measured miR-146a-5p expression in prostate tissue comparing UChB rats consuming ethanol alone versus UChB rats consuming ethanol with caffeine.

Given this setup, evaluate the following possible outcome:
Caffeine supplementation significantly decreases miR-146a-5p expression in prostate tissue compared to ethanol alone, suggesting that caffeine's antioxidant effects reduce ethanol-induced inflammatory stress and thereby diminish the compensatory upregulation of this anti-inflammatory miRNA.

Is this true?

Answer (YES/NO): NO